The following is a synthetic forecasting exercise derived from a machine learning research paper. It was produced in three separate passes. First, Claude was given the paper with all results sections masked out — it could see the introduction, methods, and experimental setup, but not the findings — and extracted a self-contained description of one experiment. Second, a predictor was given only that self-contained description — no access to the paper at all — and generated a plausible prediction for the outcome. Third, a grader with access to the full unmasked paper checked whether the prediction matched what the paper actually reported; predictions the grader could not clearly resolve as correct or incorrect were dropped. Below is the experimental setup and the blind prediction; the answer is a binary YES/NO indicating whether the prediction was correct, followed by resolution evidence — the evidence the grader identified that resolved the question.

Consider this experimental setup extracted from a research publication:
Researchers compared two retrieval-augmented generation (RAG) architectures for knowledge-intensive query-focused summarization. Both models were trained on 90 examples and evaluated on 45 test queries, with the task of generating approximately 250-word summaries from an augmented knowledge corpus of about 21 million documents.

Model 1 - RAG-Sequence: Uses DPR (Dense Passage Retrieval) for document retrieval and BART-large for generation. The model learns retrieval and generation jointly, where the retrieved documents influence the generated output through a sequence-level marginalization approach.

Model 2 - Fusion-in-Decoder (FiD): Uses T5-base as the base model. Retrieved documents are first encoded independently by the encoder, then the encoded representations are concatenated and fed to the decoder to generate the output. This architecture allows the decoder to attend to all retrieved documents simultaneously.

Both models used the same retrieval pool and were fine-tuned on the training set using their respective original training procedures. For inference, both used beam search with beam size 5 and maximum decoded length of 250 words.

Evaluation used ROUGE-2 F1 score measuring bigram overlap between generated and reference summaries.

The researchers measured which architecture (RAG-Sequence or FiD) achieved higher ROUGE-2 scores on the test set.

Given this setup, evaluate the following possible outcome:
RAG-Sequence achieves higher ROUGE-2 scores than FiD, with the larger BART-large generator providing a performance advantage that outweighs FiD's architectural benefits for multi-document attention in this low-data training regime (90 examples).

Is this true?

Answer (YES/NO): NO